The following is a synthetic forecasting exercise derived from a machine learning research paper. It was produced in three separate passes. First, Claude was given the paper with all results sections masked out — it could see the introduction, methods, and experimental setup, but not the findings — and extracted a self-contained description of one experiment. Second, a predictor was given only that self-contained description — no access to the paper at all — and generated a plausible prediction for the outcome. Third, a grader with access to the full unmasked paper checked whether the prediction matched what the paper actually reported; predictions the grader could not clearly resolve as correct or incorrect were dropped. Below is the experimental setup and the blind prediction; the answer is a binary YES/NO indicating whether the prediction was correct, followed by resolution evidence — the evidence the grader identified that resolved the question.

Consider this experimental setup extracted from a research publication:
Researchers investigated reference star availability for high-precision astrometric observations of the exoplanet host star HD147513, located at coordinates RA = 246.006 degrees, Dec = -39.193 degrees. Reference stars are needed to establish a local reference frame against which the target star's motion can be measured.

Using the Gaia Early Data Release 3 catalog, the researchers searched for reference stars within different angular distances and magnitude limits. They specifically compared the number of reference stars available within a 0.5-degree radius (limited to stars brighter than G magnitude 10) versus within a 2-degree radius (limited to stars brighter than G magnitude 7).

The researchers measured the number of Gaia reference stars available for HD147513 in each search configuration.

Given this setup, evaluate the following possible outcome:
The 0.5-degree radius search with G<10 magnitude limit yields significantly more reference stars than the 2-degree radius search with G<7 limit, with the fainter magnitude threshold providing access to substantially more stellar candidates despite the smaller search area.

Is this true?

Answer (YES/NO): NO